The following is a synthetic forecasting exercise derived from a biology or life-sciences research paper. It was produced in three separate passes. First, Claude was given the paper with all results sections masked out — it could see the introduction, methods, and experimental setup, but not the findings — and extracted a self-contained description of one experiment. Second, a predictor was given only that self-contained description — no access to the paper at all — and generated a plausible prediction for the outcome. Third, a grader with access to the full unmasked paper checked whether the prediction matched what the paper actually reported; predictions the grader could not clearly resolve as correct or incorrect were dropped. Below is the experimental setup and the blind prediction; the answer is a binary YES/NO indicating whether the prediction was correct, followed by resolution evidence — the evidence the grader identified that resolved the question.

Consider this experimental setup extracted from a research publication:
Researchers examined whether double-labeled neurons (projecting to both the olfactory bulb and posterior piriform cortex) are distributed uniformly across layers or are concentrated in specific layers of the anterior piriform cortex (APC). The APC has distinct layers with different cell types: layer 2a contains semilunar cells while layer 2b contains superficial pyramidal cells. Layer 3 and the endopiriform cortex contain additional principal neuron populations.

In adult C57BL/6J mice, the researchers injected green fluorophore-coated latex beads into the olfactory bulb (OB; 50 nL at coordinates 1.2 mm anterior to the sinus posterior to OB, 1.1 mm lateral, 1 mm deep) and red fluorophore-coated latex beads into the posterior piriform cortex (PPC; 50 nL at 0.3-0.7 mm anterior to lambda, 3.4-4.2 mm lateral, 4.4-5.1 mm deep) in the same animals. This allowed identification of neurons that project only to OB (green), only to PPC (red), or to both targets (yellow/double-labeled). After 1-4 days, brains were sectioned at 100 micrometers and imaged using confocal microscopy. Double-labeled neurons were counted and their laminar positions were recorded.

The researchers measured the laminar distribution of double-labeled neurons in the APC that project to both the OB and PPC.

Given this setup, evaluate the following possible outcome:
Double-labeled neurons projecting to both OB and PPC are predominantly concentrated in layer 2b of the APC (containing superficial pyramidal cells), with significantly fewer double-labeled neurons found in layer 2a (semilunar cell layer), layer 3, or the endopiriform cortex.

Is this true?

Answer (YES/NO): YES